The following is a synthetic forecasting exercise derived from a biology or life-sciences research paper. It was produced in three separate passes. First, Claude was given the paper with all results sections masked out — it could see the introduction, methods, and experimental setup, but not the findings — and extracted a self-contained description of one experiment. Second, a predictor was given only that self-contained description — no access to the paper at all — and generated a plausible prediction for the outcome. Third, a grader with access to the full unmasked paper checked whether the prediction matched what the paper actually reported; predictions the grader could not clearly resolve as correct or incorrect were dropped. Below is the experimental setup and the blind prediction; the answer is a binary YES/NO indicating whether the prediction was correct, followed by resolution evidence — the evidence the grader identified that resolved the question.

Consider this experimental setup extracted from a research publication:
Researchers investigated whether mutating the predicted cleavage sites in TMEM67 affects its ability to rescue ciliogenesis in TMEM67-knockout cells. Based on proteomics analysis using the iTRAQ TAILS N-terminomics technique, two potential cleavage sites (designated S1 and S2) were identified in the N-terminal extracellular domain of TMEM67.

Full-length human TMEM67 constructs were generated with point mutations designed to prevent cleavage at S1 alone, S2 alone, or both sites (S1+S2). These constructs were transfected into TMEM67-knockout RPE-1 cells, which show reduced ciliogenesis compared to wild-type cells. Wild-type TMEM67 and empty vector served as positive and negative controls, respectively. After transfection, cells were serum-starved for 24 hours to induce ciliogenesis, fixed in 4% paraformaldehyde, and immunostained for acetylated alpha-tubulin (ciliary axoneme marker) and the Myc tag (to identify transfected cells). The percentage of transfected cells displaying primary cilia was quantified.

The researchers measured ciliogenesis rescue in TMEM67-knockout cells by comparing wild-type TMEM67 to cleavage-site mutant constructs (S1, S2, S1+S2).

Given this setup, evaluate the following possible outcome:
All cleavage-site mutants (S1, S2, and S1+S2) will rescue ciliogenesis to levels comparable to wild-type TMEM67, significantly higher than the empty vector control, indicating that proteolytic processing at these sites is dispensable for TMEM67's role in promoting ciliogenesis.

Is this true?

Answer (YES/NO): NO